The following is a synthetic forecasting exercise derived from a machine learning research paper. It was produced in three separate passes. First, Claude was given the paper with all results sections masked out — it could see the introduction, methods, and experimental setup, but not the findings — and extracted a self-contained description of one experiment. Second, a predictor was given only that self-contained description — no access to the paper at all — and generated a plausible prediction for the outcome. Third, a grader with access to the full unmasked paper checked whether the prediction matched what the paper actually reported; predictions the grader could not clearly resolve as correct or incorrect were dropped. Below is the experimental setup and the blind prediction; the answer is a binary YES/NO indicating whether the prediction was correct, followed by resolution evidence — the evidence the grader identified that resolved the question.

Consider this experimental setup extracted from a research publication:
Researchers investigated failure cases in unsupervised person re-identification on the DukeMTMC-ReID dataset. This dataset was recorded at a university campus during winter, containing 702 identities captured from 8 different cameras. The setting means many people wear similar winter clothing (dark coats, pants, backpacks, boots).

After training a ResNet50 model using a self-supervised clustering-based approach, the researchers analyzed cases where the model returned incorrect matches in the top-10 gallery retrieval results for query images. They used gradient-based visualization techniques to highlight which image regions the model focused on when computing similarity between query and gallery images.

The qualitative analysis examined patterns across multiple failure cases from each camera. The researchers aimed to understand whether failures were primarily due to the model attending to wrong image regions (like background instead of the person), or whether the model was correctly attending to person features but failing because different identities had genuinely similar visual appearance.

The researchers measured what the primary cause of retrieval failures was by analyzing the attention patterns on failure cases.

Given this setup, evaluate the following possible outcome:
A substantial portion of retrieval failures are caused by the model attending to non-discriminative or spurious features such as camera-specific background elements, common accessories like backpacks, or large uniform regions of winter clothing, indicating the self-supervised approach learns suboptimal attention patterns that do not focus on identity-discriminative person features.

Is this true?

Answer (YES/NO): NO